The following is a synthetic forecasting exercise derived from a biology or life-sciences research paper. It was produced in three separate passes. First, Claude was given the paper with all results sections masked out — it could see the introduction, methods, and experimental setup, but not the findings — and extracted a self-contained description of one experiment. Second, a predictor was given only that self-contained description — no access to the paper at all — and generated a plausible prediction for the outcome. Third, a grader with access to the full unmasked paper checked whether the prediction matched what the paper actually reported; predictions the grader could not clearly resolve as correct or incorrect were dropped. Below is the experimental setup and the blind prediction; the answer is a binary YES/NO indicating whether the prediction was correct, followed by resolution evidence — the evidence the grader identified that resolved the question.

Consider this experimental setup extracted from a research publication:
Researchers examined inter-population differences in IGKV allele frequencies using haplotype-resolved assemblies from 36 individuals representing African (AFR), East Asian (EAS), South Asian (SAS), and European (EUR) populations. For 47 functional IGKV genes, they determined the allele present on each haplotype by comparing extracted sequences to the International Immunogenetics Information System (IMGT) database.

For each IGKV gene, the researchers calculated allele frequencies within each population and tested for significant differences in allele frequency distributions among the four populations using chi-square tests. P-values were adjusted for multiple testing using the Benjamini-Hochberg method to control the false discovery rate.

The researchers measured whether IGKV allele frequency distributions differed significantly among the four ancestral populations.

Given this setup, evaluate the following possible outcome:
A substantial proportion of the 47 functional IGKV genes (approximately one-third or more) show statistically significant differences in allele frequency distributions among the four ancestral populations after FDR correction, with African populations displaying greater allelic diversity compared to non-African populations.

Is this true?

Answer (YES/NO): YES